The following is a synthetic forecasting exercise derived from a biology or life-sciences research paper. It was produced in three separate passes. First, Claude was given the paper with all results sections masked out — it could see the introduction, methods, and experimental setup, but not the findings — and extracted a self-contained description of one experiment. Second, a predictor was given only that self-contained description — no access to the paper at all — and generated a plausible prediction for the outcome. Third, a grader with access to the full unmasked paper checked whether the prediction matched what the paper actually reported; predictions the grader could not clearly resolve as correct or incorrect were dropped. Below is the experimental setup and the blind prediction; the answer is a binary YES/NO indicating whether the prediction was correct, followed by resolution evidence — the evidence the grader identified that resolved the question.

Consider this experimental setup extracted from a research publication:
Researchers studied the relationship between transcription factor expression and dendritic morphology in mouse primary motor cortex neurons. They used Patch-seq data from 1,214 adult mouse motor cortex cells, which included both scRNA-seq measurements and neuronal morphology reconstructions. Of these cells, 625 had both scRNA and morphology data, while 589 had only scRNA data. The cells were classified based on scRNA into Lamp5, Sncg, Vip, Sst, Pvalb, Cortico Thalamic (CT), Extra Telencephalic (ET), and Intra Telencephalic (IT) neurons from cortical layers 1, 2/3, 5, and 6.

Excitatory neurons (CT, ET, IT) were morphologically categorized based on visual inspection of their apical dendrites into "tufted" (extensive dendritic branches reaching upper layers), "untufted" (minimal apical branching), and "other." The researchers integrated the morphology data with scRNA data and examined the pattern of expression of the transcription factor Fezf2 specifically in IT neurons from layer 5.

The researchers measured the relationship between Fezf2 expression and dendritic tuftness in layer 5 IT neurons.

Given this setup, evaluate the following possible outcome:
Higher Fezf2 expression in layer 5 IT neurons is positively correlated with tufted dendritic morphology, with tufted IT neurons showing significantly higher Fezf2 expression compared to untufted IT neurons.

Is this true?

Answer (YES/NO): YES